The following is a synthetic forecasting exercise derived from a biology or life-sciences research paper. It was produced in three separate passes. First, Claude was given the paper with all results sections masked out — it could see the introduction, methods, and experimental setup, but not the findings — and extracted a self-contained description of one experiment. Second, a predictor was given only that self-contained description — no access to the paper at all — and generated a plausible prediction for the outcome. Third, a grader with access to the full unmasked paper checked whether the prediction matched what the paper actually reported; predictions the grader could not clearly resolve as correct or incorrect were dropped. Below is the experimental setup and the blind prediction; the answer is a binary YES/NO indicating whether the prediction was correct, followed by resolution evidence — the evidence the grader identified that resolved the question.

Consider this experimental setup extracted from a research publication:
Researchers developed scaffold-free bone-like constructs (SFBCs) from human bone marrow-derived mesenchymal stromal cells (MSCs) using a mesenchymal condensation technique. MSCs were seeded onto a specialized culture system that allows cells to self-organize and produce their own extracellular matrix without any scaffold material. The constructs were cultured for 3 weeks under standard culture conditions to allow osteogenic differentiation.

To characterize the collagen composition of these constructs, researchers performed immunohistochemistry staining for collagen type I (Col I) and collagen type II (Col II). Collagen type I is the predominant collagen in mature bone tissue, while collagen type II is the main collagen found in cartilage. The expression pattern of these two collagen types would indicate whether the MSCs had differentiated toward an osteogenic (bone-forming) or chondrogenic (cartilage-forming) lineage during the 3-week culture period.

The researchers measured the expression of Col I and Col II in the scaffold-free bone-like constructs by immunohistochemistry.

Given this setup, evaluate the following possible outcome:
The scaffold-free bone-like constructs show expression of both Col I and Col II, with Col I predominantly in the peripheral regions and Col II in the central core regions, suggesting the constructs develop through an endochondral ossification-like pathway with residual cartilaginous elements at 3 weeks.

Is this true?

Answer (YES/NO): NO